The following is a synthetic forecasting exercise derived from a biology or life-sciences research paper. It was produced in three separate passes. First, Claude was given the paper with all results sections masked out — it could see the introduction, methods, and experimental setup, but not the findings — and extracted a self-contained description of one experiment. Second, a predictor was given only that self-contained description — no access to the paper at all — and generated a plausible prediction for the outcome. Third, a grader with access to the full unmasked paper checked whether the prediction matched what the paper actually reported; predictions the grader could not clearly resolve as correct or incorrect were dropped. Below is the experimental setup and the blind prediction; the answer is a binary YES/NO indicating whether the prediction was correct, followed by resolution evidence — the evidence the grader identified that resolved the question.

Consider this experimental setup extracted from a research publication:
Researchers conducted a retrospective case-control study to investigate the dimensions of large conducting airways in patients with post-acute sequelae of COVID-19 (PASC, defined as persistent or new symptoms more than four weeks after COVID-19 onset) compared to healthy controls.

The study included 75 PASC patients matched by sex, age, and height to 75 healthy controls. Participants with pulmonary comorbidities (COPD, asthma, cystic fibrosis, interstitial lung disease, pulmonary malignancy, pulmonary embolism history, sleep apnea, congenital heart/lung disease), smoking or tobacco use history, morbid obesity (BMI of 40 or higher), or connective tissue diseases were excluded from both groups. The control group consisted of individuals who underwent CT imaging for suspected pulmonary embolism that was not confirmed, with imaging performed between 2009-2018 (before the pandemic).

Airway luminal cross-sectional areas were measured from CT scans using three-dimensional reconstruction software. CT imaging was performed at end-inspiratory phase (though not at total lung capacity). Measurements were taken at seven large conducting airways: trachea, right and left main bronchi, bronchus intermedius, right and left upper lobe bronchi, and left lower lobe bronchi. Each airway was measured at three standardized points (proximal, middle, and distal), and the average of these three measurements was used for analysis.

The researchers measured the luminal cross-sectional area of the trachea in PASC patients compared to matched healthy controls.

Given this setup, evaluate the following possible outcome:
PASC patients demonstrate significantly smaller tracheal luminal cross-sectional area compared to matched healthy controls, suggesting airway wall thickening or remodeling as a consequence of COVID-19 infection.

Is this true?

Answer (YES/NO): NO